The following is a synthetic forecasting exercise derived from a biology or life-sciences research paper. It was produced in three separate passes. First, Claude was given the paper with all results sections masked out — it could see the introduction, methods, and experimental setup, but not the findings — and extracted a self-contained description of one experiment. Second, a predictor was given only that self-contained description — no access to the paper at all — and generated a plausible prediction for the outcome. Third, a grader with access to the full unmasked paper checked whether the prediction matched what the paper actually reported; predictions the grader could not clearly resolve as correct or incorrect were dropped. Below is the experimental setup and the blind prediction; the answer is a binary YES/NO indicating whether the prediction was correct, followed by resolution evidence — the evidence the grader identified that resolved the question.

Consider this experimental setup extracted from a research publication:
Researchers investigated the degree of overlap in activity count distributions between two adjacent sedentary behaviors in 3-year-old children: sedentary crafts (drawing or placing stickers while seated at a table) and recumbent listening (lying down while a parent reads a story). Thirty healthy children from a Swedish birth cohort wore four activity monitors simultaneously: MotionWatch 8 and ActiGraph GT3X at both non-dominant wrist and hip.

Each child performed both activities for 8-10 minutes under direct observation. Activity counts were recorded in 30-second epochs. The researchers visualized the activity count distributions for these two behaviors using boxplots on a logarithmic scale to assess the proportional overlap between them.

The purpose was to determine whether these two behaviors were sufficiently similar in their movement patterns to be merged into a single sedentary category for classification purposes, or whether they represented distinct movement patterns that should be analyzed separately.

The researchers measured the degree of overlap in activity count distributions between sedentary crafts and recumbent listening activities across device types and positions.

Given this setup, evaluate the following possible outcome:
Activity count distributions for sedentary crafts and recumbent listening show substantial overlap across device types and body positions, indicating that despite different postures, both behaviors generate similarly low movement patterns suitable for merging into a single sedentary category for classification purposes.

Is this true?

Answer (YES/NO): YES